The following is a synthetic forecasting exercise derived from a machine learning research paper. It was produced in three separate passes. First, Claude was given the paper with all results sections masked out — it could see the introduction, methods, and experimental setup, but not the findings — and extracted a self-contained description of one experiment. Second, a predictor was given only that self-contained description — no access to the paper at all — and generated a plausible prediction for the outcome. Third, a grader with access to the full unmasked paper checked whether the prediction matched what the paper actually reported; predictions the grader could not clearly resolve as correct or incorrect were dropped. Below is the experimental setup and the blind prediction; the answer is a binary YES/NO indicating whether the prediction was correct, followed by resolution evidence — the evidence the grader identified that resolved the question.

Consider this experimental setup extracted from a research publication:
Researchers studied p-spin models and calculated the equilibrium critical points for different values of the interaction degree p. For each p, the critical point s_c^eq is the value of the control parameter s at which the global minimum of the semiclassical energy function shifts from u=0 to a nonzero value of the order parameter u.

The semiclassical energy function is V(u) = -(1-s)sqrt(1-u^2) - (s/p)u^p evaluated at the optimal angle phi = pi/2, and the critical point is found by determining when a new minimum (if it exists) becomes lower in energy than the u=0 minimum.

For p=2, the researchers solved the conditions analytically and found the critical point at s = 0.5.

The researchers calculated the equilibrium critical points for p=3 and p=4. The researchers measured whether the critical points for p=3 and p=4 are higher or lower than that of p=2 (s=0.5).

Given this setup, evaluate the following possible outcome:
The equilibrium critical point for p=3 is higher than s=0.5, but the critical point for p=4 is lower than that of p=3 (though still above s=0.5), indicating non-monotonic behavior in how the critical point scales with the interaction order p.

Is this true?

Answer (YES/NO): NO